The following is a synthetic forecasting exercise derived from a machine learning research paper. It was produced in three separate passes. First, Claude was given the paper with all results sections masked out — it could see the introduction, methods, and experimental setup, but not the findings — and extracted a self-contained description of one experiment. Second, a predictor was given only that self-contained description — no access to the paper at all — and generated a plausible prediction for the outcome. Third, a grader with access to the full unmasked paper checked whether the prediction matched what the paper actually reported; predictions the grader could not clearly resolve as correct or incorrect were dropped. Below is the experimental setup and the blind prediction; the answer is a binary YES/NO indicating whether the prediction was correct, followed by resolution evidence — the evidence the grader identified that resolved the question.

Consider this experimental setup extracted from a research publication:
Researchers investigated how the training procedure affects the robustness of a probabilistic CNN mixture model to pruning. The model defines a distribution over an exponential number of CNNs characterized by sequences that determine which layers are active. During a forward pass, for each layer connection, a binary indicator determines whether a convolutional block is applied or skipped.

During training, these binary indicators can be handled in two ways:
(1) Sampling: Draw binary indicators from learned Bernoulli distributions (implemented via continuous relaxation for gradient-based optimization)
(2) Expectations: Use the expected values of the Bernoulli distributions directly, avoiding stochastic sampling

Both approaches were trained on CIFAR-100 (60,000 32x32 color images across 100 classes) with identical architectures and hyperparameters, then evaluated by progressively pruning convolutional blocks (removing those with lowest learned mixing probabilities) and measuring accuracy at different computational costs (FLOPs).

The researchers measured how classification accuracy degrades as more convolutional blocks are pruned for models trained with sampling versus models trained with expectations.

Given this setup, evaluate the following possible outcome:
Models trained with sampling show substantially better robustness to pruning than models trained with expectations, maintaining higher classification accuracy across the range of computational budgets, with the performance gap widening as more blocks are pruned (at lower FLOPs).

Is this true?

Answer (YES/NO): YES